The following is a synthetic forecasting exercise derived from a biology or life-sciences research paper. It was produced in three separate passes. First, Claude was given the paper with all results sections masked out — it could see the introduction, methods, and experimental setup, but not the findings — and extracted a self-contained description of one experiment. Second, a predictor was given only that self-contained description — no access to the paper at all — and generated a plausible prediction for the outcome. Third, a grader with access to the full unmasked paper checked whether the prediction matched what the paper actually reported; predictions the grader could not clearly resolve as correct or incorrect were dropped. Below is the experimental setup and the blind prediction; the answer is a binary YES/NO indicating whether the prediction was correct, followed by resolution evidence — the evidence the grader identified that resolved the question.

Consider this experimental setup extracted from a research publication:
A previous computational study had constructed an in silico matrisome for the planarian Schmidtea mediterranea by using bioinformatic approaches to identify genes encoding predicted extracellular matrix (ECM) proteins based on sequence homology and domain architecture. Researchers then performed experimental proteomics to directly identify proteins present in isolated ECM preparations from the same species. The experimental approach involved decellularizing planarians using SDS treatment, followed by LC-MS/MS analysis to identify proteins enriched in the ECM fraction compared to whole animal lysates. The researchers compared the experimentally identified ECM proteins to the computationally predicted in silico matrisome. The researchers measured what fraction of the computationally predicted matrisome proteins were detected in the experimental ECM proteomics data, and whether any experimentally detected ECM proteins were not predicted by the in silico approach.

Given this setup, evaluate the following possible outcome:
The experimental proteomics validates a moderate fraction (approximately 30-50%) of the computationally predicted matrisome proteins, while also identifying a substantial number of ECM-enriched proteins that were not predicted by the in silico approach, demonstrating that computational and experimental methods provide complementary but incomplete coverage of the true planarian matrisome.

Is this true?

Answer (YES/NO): YES